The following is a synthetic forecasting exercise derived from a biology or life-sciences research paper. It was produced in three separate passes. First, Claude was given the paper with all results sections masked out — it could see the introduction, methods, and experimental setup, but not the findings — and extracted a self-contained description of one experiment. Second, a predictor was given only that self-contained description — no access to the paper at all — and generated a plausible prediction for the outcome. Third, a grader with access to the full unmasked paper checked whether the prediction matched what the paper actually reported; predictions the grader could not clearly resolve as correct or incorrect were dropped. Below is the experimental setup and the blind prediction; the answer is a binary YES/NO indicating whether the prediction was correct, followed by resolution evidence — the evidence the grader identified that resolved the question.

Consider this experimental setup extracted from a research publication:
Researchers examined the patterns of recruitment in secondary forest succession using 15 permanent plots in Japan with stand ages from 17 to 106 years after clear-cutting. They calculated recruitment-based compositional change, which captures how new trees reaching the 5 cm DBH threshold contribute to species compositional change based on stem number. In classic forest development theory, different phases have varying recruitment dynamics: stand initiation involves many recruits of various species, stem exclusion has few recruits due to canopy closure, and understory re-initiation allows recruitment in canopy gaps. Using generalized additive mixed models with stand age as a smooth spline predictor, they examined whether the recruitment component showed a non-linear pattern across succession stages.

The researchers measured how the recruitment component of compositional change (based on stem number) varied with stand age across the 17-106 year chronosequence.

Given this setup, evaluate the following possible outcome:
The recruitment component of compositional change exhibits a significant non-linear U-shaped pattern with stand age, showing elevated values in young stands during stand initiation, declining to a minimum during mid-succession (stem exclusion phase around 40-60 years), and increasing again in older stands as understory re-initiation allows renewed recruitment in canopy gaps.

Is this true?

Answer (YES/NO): YES